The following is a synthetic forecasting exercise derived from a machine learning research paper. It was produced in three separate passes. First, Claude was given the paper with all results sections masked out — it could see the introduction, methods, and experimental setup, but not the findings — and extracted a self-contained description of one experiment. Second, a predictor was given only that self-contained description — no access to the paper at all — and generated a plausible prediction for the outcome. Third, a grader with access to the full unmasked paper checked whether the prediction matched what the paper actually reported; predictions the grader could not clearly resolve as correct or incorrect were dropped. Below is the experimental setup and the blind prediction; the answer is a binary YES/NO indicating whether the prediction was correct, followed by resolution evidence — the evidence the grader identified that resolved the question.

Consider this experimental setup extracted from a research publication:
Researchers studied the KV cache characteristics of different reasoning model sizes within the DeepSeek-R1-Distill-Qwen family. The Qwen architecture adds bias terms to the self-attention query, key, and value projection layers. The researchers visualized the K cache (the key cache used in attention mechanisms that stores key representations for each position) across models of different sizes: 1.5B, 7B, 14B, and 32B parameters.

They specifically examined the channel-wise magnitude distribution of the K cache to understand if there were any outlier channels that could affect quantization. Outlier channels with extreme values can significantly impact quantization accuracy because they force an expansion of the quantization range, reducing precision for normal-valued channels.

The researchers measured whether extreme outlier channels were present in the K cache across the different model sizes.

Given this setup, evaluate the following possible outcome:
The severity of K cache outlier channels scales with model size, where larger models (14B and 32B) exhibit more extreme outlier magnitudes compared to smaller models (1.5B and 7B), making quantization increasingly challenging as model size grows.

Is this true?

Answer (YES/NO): NO